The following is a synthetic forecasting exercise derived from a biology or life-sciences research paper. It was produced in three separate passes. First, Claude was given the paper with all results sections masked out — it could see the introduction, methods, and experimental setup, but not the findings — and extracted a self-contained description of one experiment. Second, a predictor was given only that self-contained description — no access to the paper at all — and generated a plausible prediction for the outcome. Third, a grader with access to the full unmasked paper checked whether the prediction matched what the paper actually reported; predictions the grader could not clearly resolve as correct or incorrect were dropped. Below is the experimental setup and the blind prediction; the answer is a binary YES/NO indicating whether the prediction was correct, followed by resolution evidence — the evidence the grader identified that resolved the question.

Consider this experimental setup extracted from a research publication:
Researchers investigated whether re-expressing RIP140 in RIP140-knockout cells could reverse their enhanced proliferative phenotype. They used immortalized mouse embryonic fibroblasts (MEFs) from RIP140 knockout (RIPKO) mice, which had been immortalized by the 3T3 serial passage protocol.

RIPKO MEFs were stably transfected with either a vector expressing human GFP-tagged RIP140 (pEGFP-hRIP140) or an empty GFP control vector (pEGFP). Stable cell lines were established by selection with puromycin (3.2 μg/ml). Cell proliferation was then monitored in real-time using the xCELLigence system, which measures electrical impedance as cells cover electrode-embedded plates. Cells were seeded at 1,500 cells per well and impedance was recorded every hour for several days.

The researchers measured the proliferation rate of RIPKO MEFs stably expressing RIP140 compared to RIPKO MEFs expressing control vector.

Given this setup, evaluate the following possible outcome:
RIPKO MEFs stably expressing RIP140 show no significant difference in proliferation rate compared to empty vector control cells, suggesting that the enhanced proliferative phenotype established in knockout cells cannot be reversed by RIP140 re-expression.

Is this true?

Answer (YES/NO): NO